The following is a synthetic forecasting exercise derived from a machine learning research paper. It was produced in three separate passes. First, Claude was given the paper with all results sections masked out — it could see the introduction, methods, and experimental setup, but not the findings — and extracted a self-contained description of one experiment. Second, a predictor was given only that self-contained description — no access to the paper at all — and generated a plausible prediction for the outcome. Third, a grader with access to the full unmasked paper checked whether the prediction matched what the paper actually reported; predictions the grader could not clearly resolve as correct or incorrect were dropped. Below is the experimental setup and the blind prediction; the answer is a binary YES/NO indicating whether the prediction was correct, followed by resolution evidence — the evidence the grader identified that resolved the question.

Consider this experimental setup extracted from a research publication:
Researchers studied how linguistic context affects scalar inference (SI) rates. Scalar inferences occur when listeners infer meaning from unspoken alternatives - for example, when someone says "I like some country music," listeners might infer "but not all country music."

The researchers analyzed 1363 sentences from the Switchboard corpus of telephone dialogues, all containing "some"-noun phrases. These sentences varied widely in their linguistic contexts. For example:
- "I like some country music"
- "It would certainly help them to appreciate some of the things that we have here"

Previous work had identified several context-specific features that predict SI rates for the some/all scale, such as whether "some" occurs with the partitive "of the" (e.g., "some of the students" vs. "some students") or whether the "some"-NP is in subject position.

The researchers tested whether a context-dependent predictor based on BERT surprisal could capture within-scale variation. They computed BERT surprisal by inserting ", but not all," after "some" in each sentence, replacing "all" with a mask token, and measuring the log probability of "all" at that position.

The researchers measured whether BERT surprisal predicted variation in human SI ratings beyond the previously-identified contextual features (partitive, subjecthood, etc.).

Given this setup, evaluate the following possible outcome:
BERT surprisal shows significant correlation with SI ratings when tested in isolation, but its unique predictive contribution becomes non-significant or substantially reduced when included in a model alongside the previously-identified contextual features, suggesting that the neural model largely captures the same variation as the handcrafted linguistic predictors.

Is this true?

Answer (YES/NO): YES